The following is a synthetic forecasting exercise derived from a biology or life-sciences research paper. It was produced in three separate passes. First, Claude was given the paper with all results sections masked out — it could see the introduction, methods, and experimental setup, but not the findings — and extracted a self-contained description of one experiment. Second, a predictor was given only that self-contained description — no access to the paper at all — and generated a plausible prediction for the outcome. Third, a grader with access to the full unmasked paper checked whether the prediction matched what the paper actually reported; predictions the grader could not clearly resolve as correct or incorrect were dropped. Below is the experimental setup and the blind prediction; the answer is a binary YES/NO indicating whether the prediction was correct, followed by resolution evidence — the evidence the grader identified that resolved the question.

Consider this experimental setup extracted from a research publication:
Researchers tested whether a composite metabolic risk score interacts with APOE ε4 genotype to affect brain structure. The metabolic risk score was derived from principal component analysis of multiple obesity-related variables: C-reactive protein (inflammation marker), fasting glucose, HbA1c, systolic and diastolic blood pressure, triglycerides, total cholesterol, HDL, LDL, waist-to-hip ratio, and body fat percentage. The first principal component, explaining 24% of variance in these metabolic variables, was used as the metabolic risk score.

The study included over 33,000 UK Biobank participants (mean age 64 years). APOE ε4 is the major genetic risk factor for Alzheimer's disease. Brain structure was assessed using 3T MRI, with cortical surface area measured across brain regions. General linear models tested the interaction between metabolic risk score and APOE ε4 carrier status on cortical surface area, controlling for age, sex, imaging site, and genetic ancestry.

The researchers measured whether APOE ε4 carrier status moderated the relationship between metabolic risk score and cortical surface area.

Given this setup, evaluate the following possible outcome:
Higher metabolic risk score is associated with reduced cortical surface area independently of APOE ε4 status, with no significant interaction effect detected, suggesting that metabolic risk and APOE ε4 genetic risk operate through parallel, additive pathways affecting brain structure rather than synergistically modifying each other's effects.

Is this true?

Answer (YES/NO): NO